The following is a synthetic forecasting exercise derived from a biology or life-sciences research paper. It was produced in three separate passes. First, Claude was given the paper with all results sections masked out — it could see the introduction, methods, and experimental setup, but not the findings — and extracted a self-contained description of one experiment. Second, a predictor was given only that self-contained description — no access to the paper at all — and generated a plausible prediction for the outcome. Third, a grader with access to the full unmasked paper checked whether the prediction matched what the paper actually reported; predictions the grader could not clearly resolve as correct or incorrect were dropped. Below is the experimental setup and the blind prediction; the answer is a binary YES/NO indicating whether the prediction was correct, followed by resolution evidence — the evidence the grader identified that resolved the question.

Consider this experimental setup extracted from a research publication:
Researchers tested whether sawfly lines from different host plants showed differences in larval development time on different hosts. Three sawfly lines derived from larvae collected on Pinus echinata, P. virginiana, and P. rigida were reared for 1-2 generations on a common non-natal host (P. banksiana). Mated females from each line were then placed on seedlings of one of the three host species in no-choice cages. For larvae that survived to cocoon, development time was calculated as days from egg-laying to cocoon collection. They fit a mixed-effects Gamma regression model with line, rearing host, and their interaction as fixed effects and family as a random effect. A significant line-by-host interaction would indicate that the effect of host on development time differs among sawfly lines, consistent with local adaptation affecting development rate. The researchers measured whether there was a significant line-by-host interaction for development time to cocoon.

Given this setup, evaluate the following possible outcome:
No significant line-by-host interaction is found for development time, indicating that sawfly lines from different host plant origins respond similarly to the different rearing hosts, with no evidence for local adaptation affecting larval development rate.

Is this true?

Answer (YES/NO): NO